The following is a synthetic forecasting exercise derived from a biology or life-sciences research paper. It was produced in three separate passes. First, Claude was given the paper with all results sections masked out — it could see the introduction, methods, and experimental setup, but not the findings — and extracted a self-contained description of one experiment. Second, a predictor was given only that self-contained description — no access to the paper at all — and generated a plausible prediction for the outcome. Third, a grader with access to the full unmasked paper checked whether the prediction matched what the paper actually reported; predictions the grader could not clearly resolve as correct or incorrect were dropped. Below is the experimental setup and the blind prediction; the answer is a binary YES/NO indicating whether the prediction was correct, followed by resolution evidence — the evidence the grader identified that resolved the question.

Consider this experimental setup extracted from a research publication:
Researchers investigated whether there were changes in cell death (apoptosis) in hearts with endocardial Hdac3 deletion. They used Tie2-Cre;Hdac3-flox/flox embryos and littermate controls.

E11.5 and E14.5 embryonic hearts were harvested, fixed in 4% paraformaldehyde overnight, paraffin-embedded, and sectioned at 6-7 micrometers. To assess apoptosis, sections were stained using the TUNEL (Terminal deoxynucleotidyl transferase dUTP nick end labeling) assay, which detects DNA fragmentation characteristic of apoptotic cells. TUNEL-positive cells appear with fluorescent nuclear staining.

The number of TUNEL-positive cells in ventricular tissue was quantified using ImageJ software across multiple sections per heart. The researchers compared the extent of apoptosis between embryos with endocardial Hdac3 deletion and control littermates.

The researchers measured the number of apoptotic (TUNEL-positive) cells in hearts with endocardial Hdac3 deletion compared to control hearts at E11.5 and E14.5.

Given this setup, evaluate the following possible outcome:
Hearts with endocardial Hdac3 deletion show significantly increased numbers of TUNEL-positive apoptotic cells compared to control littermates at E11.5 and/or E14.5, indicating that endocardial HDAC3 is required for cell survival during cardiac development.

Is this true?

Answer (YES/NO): NO